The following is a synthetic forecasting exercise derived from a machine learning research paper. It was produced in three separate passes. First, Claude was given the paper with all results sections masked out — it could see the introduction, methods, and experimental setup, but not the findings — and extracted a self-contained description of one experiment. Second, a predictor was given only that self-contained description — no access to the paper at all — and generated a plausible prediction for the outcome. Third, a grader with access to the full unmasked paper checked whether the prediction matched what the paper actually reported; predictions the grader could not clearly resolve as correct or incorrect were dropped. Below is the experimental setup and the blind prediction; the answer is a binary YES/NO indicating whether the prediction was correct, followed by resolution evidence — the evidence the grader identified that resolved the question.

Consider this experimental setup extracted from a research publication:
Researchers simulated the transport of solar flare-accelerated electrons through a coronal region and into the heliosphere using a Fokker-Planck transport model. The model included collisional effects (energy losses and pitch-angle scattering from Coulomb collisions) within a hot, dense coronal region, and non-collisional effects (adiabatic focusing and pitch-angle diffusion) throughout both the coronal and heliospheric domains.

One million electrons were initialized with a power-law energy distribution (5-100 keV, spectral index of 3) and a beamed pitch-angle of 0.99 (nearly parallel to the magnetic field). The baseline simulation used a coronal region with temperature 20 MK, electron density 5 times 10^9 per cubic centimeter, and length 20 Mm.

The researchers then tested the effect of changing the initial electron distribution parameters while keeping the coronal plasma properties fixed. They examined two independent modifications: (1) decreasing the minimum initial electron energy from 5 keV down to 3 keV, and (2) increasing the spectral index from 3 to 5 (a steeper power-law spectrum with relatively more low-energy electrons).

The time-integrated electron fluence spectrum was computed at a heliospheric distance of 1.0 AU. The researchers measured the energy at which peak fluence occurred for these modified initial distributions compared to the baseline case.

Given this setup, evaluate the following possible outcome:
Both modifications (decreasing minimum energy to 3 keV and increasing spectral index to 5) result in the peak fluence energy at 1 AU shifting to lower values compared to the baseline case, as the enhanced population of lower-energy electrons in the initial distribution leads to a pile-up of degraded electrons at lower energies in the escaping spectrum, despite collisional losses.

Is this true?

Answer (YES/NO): YES